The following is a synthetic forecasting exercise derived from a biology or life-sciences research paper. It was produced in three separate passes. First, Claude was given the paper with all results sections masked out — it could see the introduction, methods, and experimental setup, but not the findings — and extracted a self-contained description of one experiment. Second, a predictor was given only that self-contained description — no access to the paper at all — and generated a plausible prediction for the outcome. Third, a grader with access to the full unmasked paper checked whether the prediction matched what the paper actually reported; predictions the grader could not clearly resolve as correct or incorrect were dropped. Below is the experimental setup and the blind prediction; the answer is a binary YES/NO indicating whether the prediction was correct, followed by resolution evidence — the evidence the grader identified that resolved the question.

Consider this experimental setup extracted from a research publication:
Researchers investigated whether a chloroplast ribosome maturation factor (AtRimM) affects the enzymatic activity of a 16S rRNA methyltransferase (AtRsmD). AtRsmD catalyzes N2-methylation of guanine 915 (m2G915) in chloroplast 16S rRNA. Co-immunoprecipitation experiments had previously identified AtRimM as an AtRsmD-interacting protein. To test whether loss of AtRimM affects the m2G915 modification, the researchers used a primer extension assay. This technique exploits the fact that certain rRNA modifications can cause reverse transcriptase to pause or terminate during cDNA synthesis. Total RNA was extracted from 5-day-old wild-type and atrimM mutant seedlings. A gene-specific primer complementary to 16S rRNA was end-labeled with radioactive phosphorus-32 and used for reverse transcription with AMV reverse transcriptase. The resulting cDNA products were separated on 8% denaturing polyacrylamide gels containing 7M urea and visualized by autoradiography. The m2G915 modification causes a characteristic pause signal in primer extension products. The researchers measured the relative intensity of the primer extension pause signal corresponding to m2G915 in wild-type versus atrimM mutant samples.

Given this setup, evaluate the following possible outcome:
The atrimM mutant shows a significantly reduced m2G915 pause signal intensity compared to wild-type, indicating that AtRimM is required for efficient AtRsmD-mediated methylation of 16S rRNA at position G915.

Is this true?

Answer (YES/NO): YES